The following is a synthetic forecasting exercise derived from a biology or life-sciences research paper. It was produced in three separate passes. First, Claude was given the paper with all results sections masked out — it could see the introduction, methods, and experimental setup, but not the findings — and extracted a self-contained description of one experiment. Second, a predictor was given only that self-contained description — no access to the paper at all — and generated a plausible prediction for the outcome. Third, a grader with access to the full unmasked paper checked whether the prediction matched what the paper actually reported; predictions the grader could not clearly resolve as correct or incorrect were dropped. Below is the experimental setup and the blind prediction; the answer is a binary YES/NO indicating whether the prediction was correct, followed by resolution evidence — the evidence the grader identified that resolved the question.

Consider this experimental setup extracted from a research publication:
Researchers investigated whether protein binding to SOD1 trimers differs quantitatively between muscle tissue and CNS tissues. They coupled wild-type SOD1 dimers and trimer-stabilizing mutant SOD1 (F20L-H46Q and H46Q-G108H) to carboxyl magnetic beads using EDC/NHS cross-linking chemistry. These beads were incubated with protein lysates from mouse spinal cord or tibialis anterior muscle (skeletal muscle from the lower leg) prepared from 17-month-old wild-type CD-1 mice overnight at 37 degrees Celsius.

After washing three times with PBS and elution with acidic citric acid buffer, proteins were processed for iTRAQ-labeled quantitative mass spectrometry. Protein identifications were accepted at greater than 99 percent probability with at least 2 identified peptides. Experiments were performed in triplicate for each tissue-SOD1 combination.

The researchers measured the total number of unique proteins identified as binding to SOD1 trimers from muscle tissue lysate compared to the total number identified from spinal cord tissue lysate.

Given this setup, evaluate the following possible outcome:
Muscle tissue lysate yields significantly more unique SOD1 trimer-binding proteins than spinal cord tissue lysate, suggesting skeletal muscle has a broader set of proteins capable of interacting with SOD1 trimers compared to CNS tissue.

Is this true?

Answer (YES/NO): YES